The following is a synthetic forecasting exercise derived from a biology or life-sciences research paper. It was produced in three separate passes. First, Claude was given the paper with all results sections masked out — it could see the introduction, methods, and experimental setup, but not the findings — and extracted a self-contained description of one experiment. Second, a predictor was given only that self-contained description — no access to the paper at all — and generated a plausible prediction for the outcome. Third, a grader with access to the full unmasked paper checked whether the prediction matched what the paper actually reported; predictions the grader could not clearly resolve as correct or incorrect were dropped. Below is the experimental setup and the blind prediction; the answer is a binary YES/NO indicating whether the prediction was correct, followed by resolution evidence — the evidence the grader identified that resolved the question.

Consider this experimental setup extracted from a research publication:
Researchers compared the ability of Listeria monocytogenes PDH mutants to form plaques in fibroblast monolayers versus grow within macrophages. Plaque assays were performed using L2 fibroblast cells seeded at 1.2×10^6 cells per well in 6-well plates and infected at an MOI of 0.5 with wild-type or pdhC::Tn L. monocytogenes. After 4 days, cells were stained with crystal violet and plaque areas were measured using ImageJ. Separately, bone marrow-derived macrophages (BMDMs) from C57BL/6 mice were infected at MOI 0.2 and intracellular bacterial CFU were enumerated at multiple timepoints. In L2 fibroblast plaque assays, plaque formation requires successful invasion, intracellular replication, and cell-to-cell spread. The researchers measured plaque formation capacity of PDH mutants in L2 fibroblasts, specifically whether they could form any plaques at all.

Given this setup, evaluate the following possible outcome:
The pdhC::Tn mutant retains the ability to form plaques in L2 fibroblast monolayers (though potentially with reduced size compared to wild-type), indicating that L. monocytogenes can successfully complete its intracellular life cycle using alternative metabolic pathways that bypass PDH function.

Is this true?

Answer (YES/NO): YES